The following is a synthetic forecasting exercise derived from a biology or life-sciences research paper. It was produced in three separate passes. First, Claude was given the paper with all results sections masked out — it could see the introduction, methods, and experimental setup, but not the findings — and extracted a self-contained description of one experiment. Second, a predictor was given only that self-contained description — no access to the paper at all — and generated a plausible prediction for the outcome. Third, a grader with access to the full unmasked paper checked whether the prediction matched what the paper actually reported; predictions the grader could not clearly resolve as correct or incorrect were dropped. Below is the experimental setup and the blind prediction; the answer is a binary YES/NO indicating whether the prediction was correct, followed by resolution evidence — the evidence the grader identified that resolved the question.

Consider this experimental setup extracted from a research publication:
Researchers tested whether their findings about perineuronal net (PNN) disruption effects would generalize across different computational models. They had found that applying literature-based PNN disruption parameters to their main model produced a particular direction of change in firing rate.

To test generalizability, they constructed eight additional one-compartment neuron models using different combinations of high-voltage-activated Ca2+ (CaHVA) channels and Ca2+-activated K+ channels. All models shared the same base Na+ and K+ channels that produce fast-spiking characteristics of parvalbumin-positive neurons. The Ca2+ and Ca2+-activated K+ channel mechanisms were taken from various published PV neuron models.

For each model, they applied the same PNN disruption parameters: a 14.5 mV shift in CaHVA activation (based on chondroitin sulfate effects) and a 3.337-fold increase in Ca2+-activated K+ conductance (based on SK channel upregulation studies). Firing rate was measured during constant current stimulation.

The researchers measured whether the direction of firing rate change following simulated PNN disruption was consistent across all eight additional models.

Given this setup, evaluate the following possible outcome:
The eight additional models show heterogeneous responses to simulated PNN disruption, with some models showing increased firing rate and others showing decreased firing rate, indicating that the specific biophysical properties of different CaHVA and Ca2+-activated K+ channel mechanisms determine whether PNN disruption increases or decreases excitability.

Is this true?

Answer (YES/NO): YES